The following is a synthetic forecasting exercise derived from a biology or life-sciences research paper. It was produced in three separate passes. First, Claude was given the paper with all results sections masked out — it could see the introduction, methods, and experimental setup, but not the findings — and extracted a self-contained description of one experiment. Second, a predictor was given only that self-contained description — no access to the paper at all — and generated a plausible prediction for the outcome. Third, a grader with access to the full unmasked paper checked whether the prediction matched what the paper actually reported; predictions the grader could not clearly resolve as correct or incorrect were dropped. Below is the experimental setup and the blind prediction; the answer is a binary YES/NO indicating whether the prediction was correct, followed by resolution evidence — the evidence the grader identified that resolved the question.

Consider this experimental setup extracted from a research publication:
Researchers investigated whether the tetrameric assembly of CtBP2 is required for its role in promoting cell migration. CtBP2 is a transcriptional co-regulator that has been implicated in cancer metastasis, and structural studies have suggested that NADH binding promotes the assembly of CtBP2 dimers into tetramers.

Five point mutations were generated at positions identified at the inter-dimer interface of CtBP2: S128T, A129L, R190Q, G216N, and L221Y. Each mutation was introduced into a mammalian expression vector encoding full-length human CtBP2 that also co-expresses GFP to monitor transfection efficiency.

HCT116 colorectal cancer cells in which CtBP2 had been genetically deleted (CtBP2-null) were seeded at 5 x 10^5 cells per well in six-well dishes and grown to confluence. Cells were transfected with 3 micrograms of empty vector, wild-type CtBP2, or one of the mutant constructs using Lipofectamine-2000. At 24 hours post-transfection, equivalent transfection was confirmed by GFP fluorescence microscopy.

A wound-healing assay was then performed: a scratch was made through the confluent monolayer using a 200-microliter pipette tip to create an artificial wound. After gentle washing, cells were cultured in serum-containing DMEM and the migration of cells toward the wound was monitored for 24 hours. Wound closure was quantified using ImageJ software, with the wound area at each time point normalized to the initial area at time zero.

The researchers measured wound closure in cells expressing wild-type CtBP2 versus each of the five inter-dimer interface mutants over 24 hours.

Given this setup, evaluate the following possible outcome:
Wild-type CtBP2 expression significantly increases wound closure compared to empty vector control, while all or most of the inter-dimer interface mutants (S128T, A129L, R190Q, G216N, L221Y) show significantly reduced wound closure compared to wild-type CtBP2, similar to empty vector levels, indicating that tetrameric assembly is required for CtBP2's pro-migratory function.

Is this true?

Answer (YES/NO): YES